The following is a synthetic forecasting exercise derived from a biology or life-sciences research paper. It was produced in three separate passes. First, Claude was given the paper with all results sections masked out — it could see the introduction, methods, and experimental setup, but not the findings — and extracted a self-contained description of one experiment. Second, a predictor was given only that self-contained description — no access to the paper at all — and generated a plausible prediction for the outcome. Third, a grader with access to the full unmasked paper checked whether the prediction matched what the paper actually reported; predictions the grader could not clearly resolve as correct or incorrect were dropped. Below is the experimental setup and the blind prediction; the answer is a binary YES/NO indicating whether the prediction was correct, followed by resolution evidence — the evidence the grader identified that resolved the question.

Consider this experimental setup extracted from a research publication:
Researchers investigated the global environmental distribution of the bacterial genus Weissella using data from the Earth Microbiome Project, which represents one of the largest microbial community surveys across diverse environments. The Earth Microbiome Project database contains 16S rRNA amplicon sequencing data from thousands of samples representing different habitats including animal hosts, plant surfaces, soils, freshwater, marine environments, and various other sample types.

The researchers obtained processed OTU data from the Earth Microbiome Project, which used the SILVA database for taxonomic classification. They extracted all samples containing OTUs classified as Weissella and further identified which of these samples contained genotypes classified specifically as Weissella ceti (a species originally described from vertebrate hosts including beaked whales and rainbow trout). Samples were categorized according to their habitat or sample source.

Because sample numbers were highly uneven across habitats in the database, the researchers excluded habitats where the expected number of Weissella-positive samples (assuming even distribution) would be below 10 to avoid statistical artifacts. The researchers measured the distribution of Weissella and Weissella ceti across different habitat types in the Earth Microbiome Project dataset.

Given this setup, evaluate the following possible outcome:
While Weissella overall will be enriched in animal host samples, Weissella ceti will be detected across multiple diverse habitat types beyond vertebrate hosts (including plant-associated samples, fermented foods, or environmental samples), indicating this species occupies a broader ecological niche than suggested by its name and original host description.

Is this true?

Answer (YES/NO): YES